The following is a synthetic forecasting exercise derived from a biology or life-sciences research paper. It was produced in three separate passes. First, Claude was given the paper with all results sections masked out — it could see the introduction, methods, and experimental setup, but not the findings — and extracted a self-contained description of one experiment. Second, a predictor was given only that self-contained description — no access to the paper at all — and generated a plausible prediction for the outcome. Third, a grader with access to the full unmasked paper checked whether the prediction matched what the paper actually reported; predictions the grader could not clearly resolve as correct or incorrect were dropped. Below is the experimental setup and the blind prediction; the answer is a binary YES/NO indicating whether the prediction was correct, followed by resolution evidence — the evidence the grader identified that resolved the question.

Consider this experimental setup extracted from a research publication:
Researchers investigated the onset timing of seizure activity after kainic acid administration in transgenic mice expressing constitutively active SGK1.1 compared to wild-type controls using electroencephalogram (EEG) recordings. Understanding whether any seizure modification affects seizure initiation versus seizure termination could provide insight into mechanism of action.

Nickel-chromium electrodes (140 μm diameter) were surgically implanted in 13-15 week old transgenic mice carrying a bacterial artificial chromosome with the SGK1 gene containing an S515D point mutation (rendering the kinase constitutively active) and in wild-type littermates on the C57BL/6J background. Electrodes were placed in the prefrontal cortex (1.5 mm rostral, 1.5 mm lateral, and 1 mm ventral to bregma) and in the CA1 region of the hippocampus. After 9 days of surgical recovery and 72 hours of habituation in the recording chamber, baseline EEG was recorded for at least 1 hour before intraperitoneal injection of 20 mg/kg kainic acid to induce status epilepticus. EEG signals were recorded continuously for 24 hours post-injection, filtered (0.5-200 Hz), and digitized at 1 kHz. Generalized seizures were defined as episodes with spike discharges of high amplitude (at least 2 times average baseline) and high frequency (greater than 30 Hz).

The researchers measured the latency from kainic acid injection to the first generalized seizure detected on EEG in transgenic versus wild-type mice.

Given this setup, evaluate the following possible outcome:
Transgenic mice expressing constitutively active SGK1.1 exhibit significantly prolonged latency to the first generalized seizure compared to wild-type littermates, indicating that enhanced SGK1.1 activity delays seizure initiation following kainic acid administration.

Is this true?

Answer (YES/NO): NO